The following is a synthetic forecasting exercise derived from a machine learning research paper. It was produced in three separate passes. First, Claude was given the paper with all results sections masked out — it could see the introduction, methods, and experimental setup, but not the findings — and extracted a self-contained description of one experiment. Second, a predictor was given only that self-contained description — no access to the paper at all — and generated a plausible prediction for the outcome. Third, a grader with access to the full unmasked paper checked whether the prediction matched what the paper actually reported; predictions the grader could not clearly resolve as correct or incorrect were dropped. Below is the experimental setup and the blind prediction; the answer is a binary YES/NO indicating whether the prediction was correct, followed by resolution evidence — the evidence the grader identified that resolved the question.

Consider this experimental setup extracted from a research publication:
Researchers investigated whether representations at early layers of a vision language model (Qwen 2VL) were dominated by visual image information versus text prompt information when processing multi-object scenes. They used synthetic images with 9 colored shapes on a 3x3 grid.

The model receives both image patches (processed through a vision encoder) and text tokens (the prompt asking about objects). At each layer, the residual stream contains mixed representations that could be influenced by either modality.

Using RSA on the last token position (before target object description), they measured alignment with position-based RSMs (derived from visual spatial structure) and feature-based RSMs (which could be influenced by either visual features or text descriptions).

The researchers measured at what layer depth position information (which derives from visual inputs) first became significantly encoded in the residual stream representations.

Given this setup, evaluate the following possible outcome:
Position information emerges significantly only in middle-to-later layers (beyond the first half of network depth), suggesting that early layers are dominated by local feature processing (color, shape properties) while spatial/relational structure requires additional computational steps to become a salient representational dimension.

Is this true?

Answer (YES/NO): YES